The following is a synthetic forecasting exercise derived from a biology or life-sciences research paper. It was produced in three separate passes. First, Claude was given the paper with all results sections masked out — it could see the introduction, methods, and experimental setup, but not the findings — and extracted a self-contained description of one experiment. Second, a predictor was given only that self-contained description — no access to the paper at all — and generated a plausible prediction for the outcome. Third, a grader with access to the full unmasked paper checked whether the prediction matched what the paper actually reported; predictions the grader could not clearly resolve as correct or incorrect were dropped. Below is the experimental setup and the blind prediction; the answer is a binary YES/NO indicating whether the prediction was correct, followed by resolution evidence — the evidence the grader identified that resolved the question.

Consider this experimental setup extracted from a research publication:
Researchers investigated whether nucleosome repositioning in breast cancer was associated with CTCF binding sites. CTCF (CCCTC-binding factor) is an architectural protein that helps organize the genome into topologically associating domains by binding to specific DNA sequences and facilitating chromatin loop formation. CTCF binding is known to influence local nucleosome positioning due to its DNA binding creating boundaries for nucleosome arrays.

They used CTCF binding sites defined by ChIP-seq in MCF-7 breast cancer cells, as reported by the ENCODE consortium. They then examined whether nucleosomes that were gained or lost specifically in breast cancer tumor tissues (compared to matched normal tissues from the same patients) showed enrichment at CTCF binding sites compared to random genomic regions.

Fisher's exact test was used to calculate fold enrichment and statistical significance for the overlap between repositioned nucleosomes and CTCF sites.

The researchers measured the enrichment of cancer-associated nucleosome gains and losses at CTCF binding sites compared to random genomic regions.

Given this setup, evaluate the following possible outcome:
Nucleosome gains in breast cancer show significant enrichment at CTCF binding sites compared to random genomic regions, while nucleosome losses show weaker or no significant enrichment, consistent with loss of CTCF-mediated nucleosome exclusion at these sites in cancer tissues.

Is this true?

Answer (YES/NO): YES